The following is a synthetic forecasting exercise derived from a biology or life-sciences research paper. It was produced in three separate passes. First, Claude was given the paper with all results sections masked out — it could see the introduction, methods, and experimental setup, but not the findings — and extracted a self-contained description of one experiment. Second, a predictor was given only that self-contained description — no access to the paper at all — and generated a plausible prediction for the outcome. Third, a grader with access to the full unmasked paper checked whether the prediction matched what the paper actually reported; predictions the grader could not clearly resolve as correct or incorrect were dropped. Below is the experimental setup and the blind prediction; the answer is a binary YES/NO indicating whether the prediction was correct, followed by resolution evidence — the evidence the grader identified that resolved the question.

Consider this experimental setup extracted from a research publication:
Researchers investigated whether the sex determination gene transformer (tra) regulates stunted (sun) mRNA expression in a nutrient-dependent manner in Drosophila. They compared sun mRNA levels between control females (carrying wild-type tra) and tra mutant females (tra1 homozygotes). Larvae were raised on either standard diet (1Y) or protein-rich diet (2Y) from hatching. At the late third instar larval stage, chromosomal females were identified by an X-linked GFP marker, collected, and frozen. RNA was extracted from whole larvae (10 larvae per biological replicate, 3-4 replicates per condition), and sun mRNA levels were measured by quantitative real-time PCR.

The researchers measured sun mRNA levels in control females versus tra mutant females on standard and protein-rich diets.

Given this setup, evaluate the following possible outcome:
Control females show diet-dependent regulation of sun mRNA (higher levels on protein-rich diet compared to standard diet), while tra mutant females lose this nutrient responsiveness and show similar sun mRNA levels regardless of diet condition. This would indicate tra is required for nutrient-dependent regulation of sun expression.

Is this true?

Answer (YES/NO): YES